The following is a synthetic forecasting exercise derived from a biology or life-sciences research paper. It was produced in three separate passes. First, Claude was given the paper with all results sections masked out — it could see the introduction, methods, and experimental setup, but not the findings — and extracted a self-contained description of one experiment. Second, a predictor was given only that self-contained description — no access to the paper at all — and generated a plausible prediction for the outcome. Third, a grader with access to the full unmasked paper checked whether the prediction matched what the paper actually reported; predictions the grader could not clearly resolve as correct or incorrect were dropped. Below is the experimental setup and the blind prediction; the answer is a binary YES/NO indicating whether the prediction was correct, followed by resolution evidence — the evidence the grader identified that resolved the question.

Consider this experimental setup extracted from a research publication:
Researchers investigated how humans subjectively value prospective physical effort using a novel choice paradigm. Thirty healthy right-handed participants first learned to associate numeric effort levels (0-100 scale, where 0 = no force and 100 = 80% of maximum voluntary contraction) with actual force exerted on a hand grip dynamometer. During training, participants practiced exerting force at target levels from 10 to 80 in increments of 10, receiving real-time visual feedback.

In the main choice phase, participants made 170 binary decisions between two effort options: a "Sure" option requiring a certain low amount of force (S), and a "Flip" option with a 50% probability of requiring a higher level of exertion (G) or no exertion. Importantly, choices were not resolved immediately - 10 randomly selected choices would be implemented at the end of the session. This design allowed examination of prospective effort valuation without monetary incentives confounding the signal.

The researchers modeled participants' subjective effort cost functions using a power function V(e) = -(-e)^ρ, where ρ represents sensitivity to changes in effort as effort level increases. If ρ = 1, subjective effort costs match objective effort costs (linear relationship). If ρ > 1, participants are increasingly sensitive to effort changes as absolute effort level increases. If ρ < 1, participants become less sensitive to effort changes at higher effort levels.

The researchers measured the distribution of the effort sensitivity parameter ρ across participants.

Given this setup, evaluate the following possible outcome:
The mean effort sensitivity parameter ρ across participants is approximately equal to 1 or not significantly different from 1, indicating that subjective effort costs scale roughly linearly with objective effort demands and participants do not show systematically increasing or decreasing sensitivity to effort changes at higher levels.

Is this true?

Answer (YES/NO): NO